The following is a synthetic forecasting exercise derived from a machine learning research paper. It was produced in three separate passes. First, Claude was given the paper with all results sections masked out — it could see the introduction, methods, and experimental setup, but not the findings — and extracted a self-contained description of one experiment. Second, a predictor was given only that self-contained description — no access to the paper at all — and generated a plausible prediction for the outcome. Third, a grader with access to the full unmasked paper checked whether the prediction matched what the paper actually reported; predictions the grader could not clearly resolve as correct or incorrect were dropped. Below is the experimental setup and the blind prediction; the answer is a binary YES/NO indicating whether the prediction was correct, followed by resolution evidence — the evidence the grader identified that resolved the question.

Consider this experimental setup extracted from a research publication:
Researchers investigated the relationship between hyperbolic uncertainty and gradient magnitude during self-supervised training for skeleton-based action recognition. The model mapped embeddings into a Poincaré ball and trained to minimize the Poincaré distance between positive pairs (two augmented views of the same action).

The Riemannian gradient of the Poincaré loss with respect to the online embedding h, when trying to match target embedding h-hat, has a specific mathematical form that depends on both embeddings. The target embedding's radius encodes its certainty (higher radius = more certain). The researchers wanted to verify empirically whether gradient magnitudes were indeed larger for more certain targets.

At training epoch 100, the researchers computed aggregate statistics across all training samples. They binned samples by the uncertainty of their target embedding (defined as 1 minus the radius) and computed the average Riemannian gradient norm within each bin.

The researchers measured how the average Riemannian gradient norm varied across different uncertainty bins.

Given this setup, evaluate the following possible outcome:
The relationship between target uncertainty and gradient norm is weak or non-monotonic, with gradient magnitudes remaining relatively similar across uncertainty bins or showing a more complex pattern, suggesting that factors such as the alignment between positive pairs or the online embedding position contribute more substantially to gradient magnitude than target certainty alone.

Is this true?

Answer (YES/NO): NO